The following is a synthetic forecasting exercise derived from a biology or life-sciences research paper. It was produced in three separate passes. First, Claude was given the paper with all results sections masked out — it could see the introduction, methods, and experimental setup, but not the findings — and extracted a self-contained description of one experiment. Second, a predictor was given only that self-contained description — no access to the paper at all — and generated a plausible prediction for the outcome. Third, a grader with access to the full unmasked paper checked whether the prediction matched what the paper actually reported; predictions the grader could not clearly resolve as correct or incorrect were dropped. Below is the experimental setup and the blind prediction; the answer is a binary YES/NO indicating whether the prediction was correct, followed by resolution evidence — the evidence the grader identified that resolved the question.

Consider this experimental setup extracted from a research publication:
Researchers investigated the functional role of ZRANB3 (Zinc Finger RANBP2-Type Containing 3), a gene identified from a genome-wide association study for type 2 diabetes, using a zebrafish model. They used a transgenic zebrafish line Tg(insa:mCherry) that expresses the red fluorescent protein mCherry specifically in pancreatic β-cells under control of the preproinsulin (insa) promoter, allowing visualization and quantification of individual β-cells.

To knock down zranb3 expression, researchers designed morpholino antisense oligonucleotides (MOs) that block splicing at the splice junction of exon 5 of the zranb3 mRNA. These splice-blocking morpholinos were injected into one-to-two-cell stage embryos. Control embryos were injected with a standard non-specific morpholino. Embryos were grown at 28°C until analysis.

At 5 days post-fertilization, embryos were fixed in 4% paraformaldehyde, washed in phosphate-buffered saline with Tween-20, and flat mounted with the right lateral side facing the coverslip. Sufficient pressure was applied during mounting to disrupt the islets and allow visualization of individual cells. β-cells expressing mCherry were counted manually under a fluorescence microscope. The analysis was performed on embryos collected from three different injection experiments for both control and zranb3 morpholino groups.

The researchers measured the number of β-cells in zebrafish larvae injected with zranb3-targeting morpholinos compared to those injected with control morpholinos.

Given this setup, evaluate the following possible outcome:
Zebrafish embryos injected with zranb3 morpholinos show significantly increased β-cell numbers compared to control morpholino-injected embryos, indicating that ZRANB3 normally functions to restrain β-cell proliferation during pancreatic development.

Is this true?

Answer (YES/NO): NO